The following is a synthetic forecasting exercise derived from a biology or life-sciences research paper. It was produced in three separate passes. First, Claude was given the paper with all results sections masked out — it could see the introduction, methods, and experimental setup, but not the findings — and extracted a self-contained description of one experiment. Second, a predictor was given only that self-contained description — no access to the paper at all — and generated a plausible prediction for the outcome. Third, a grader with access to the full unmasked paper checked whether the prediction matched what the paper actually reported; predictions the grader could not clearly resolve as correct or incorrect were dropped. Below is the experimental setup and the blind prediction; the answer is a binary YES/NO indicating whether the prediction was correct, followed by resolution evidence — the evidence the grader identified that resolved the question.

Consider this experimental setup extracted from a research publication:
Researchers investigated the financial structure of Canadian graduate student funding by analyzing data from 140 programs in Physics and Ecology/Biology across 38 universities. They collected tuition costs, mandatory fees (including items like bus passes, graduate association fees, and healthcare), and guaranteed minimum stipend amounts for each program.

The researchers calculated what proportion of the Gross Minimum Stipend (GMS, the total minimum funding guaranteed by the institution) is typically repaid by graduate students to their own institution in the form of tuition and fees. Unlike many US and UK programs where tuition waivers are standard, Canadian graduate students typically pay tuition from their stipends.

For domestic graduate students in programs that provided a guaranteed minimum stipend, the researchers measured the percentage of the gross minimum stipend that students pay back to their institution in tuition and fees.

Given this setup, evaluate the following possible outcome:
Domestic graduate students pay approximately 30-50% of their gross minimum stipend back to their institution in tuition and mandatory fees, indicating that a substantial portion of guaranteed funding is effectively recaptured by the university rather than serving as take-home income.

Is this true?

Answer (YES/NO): YES